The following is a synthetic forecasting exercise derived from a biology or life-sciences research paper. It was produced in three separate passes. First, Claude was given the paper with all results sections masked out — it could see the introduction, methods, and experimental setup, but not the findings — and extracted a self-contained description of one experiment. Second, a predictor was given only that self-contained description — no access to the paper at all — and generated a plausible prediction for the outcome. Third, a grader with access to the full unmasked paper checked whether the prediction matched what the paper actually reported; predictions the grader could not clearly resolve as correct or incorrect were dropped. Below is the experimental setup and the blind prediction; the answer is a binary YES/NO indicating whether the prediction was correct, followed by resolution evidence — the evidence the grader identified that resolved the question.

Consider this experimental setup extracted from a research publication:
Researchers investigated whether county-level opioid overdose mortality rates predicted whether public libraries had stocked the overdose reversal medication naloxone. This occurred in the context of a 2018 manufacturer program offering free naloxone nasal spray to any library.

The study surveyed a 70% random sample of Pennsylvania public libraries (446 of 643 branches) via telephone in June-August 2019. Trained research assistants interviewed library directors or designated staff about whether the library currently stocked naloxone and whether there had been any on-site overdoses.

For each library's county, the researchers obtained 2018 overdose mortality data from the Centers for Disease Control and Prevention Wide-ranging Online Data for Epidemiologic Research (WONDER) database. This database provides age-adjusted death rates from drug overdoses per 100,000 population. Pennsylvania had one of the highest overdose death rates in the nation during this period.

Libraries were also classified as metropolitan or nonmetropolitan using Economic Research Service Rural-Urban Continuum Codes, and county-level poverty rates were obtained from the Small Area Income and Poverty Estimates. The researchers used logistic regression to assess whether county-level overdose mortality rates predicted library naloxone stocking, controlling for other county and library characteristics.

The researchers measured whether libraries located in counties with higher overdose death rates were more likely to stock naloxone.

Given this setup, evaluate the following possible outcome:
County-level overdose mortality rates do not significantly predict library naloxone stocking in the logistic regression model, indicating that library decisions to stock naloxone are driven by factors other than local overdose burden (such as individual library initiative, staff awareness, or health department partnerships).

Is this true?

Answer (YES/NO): NO